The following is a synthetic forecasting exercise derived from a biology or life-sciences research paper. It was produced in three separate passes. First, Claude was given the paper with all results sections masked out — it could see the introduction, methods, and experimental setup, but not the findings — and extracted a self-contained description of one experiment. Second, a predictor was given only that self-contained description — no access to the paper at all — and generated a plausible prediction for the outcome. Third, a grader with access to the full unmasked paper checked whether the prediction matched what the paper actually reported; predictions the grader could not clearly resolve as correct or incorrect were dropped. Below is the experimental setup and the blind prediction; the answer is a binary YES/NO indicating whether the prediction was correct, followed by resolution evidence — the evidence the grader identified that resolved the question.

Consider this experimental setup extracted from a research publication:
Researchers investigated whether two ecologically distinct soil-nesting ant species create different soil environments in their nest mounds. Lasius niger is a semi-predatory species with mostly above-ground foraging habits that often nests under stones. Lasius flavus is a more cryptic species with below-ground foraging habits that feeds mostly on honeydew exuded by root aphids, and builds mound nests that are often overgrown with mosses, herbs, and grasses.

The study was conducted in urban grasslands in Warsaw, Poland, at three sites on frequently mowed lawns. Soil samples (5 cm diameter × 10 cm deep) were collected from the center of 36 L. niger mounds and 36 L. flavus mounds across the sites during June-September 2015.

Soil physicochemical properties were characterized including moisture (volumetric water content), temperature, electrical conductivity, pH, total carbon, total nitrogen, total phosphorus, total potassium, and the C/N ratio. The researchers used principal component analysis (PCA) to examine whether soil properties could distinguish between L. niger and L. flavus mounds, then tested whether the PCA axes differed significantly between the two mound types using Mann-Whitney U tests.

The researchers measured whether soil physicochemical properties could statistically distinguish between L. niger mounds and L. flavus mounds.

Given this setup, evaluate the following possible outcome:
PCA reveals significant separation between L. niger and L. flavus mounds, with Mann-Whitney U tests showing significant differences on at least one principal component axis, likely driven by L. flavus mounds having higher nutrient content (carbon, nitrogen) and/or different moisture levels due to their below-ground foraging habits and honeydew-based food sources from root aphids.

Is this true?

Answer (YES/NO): NO